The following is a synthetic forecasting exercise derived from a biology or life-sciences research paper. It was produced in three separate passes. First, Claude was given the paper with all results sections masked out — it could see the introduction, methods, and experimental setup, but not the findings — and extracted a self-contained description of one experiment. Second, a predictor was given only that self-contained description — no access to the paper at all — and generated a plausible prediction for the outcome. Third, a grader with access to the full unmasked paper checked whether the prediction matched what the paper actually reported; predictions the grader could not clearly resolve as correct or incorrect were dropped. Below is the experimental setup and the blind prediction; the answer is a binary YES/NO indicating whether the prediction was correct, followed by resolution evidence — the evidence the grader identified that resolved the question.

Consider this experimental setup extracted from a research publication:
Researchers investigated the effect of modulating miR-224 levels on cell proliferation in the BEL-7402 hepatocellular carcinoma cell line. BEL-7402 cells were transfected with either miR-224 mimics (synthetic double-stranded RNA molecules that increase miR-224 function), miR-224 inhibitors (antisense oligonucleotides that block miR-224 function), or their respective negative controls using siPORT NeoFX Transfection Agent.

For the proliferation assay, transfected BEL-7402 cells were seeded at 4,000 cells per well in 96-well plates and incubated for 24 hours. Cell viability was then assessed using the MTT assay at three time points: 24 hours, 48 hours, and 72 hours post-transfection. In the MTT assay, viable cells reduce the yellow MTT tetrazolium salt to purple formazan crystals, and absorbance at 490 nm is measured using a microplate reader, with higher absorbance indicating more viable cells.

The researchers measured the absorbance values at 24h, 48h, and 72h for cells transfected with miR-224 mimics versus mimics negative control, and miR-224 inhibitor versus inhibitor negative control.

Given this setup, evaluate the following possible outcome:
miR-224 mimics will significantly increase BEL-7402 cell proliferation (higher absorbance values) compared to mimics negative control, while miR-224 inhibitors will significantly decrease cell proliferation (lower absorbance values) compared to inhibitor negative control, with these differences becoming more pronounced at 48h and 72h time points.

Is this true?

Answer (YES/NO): NO